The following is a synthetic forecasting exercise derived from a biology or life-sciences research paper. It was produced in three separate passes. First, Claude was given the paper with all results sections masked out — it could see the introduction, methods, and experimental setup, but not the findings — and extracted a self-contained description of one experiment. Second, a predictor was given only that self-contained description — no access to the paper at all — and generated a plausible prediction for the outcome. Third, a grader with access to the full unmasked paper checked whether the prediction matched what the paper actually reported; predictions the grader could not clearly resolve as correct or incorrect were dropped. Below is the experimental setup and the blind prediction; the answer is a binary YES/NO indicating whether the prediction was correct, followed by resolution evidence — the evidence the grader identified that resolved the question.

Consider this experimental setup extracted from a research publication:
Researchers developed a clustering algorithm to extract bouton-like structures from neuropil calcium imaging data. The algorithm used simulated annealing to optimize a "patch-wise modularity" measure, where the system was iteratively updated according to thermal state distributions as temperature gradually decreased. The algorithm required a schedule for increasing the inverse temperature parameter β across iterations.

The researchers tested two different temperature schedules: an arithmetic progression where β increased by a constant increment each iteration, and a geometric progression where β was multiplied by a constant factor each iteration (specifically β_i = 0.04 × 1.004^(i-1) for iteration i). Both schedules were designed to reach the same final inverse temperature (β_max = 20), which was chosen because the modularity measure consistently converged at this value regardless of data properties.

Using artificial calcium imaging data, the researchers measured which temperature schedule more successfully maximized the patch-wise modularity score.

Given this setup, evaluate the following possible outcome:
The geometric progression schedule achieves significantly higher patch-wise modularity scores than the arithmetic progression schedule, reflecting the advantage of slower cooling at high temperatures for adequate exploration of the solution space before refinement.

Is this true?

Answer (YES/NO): YES